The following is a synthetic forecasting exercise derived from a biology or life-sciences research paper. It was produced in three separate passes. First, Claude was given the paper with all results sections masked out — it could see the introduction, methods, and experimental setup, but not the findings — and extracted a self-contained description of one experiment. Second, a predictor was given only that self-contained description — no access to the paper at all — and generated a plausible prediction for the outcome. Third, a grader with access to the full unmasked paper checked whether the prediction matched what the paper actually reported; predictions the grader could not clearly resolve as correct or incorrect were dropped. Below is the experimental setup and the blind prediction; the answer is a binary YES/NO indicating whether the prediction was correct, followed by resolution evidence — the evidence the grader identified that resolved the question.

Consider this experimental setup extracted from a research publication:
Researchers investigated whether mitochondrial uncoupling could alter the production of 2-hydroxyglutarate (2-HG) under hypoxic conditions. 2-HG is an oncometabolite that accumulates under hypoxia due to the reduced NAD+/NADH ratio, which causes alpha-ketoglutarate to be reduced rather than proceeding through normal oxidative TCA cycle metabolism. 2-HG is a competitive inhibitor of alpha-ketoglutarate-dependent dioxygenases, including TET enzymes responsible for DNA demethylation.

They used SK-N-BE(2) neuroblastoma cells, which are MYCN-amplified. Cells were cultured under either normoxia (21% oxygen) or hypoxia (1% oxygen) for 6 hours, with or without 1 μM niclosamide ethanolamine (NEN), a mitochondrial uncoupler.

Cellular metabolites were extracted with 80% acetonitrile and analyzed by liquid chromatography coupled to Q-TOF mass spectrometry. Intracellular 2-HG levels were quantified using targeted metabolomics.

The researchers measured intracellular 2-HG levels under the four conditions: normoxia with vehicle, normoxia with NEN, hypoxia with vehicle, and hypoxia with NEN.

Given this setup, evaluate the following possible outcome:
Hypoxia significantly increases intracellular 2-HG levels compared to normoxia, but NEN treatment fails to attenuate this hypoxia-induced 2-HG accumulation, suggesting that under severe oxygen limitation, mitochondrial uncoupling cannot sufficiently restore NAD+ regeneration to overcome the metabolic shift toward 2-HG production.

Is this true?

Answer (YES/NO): NO